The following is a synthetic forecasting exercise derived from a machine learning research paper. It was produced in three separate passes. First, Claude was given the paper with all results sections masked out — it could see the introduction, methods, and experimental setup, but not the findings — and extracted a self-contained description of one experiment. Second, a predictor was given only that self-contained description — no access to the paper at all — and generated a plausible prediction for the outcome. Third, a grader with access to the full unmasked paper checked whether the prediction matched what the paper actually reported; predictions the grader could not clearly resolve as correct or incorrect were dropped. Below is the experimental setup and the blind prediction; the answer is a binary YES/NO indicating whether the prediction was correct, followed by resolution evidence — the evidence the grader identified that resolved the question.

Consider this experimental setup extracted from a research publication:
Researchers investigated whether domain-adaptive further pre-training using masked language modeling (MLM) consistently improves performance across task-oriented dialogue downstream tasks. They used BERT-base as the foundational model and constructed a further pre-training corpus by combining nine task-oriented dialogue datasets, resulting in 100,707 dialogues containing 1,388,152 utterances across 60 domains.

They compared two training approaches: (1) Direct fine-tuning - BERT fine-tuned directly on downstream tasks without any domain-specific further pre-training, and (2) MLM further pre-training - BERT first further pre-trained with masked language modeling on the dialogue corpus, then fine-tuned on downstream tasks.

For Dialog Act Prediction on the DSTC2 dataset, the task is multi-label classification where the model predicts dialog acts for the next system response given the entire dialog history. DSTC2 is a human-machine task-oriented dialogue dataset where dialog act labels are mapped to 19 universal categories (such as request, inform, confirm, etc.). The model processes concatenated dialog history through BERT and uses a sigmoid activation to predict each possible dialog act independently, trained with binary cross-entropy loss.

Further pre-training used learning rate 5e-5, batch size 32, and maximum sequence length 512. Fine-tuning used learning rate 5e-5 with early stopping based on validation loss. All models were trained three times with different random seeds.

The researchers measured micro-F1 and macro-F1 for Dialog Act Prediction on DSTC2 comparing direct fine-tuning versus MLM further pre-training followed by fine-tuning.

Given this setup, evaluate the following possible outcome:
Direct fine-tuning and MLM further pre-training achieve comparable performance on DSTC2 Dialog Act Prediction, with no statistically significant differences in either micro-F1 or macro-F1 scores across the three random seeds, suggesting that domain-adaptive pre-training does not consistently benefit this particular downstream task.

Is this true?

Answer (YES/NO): NO